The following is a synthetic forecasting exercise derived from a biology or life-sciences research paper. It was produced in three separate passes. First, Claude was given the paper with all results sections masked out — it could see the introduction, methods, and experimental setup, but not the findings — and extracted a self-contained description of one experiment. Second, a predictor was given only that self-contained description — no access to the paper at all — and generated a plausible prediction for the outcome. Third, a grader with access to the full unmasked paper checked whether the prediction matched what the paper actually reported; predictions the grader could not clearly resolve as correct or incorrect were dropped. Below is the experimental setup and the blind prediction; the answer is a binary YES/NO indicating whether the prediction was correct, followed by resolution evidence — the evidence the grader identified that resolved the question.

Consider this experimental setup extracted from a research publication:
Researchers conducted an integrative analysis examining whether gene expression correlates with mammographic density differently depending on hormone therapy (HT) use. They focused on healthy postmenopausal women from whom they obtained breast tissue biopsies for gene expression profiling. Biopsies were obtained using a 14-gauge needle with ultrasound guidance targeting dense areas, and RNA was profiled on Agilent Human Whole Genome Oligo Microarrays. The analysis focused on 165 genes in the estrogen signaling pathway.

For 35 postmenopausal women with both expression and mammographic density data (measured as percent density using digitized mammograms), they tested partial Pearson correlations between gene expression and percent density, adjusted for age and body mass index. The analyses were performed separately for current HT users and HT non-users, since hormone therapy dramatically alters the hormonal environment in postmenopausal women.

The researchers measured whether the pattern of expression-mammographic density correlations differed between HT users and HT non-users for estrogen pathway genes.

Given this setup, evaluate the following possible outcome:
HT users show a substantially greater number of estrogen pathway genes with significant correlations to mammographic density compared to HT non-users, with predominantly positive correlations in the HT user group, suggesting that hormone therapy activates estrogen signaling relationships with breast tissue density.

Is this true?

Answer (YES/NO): NO